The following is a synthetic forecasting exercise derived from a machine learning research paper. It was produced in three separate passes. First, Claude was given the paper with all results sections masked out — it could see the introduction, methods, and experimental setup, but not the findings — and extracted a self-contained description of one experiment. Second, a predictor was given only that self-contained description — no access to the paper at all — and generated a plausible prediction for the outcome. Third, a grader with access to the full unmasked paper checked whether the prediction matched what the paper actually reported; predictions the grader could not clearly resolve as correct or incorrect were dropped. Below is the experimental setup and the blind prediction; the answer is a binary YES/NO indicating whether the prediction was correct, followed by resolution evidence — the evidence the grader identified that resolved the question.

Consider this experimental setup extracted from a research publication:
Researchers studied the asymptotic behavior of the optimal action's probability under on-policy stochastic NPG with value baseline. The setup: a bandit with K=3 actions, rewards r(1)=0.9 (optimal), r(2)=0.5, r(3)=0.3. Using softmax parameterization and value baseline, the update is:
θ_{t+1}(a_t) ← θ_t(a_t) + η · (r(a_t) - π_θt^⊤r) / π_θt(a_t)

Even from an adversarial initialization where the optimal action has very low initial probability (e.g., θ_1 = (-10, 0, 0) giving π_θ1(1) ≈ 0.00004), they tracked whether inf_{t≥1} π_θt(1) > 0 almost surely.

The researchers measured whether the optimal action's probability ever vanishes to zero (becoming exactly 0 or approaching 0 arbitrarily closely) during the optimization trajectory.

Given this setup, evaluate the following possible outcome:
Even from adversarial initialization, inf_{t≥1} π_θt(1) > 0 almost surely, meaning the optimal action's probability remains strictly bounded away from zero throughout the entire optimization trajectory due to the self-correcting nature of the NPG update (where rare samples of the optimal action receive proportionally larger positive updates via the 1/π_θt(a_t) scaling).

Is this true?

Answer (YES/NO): YES